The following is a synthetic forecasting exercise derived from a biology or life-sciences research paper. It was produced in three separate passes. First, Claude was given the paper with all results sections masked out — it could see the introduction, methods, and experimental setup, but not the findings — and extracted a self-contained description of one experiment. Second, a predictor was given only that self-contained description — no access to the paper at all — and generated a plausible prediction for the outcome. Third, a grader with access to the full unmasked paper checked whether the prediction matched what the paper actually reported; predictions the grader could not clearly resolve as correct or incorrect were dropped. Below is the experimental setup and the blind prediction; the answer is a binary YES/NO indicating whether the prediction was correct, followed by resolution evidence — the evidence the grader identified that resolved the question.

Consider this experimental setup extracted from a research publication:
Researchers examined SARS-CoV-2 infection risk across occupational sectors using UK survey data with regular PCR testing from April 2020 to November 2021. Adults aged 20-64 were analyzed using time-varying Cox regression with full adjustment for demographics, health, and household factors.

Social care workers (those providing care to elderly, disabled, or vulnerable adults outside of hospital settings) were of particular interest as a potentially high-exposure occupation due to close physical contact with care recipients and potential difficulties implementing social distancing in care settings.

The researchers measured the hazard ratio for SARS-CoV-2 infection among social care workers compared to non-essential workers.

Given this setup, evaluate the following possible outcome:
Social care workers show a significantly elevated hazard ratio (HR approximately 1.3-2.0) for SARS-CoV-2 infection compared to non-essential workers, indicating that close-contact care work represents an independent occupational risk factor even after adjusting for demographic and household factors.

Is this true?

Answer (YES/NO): NO